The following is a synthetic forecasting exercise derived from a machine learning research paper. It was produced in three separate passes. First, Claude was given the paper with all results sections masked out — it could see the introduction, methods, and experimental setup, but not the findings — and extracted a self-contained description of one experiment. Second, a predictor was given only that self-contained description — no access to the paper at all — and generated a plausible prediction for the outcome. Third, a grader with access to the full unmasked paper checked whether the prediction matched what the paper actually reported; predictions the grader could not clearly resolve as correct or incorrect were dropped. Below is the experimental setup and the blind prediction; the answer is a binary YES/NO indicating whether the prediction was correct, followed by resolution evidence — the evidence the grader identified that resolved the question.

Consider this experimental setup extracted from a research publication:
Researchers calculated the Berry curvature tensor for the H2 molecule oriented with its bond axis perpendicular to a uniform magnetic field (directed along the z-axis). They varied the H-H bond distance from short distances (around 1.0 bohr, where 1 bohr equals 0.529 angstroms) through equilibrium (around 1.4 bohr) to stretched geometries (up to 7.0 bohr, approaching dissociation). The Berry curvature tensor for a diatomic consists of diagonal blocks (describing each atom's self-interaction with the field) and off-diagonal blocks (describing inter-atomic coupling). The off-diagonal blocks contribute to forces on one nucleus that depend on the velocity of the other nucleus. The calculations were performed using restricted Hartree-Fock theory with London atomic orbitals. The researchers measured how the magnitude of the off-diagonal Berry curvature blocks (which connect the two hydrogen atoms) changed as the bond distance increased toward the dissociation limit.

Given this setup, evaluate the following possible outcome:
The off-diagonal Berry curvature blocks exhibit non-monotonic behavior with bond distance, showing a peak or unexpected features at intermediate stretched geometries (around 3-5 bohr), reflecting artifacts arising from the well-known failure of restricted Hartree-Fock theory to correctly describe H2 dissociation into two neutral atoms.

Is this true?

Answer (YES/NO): NO